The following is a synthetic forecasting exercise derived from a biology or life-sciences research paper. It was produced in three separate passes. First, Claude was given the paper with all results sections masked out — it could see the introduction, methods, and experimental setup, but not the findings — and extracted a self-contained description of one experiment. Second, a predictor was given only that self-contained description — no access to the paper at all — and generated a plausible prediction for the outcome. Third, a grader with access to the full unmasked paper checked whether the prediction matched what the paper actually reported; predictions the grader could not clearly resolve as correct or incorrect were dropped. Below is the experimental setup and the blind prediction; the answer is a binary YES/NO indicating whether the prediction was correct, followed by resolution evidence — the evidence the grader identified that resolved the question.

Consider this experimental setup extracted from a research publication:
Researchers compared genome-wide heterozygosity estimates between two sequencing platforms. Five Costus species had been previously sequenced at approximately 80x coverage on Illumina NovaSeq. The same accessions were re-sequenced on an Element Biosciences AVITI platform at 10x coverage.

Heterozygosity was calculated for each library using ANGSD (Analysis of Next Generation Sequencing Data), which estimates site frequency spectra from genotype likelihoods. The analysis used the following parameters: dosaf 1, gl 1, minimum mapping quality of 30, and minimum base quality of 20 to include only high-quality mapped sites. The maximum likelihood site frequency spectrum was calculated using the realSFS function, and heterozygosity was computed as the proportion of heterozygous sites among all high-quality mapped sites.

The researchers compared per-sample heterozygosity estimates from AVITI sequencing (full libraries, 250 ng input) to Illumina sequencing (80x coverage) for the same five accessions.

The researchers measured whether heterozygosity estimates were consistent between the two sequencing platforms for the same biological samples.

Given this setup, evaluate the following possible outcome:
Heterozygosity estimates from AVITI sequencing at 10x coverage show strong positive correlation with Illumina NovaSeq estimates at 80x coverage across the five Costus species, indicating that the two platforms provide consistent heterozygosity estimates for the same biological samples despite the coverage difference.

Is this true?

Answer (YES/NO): YES